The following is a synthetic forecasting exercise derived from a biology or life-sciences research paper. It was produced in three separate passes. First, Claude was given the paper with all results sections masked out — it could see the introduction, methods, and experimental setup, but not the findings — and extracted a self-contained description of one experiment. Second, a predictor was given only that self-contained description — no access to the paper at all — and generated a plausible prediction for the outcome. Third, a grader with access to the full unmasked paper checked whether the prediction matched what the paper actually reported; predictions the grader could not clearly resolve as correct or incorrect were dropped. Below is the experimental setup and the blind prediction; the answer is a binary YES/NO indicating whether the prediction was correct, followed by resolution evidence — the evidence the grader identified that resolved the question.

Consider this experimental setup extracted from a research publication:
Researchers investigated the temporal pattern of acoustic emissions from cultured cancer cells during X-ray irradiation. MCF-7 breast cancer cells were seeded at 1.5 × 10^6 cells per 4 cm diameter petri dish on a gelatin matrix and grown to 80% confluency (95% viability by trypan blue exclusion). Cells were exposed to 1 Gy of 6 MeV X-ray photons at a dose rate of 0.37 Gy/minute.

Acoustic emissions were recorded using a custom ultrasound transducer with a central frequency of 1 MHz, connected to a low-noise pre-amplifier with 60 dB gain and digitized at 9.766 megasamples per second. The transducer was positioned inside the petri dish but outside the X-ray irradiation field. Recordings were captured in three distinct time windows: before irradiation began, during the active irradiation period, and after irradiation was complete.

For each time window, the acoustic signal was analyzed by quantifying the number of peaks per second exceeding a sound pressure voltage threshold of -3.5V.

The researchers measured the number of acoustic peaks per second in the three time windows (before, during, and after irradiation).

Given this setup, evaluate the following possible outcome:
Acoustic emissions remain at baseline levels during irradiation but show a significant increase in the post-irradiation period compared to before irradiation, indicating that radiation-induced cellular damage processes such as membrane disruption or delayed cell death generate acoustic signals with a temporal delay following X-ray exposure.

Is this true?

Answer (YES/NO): NO